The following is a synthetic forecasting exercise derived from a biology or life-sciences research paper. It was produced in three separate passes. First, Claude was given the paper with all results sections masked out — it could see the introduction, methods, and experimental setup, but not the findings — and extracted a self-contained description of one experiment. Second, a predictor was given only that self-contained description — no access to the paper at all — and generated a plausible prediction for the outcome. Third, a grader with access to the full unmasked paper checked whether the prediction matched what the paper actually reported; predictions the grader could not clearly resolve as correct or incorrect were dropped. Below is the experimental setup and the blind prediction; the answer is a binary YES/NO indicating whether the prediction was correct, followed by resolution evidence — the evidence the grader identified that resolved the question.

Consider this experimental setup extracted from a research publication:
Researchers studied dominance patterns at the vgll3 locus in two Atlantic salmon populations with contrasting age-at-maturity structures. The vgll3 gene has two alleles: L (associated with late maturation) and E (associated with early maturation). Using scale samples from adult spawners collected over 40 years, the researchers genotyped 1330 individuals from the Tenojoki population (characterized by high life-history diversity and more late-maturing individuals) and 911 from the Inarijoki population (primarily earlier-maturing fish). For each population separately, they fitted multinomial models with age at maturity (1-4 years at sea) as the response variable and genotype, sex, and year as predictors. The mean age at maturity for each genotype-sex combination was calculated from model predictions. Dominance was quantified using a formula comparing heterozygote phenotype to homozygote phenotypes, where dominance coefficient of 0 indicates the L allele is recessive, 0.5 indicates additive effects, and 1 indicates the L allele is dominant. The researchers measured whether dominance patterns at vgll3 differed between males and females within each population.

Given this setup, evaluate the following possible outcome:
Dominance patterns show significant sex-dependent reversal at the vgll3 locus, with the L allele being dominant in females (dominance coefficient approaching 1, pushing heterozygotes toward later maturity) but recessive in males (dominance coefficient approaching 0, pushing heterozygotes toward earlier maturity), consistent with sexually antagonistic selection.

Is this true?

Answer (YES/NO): YES